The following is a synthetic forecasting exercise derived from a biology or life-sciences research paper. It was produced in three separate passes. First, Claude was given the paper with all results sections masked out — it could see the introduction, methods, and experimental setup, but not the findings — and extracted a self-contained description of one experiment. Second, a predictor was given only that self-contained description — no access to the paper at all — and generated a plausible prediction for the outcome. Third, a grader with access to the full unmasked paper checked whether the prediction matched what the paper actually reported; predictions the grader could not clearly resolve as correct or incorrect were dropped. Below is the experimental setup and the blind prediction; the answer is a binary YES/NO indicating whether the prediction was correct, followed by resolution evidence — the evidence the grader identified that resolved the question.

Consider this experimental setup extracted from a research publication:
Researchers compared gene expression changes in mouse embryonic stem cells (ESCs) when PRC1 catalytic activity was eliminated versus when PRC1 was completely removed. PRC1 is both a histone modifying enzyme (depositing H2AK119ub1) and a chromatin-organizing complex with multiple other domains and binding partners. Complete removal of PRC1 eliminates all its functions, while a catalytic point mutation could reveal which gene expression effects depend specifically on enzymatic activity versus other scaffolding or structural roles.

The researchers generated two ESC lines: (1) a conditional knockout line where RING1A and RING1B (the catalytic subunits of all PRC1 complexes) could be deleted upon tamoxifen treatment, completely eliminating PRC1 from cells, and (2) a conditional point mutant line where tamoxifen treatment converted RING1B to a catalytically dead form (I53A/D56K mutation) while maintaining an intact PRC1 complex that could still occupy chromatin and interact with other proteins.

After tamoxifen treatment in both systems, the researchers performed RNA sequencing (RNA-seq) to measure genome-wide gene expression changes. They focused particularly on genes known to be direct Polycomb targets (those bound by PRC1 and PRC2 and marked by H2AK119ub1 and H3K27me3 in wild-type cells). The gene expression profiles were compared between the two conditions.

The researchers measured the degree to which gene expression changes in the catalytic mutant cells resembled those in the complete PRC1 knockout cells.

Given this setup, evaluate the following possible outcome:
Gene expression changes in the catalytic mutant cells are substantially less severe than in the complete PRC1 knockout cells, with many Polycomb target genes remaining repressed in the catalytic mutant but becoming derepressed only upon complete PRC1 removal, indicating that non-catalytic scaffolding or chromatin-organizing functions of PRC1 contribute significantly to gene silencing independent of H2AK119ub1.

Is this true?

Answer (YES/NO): NO